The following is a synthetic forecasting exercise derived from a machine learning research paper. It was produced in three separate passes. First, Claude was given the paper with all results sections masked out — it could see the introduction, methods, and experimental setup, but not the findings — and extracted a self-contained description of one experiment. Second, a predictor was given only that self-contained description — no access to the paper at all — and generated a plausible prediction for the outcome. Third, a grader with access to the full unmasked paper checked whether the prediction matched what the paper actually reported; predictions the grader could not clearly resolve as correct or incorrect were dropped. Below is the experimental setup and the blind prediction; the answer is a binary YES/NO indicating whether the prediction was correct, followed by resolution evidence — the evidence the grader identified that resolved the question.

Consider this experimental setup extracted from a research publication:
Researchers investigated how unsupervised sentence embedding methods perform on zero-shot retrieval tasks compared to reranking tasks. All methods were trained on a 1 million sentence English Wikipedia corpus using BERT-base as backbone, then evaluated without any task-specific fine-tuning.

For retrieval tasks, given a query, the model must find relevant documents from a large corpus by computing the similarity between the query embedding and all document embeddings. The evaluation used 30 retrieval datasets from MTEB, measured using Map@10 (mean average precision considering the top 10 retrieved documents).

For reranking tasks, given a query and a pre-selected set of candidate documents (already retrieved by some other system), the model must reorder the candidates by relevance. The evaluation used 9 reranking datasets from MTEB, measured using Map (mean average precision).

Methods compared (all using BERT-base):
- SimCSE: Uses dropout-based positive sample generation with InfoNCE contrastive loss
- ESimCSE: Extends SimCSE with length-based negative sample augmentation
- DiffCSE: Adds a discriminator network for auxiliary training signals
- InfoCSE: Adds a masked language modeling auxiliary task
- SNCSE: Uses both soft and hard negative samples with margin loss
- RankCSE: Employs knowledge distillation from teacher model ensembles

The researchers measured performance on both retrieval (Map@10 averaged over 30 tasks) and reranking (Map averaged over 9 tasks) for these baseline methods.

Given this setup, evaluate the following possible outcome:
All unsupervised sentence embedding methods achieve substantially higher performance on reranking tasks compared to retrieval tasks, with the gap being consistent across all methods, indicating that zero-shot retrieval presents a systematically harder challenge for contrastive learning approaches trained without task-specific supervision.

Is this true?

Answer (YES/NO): YES